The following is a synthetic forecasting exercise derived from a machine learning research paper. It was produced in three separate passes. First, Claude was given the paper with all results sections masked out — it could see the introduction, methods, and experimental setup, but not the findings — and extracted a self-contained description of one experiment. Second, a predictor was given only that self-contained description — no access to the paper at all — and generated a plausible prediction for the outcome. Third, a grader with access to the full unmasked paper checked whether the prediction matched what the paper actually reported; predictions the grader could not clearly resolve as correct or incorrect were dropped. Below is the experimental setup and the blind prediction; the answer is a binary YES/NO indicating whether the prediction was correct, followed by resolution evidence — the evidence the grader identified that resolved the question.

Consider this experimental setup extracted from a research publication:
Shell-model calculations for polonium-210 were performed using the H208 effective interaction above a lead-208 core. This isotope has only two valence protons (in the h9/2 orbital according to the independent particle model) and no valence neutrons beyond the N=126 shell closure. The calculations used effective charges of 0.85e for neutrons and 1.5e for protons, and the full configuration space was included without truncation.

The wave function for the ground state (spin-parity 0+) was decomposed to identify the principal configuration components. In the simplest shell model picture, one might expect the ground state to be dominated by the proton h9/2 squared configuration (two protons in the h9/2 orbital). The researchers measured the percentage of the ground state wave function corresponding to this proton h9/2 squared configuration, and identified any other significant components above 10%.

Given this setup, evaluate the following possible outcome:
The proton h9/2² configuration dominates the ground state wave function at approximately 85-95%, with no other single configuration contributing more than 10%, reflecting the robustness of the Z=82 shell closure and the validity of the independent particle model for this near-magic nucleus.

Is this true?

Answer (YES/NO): NO